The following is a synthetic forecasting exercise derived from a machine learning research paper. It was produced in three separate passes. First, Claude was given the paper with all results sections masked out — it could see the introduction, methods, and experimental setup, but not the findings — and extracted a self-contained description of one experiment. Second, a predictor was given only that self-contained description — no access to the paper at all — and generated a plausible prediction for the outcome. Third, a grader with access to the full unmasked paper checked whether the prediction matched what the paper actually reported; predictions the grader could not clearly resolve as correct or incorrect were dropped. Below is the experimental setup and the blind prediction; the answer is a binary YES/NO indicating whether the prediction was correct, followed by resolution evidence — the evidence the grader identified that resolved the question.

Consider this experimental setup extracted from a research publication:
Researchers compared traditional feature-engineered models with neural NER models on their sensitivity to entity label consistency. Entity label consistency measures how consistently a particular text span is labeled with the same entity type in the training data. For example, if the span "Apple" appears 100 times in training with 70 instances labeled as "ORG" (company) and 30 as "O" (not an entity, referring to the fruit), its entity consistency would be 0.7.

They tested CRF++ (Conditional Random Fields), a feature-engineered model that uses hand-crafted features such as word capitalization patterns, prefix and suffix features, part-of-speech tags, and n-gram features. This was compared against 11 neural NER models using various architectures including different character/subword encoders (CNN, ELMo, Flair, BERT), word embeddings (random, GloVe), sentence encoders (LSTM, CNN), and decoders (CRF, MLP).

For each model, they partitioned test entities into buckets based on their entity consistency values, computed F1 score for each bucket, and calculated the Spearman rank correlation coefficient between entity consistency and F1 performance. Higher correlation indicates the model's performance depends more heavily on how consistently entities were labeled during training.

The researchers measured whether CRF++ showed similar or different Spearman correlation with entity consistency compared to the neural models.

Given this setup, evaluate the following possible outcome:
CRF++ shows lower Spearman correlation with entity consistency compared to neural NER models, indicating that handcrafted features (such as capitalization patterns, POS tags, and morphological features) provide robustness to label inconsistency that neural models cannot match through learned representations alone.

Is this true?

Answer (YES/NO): NO